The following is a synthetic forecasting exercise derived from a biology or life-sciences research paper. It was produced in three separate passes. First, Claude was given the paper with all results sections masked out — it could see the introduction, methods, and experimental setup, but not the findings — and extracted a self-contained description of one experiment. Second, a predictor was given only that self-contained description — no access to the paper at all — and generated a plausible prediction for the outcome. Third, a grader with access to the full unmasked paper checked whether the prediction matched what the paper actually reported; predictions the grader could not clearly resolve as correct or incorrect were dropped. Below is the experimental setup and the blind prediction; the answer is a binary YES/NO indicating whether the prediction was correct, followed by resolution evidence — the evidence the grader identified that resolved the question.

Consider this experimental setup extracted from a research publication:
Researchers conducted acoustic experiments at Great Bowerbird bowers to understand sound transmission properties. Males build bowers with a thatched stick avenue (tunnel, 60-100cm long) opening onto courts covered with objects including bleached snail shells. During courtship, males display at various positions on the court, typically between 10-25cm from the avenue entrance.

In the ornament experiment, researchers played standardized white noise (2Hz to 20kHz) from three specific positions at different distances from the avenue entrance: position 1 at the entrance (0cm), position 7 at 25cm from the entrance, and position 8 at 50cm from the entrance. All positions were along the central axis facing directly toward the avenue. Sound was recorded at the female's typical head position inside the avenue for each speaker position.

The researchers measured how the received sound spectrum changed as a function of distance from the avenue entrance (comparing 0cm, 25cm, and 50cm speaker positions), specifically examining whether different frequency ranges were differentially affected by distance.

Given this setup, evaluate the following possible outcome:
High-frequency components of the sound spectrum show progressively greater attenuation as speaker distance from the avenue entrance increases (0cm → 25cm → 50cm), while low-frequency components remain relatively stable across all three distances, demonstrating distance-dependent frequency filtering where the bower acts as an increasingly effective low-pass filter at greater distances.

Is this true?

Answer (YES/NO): NO